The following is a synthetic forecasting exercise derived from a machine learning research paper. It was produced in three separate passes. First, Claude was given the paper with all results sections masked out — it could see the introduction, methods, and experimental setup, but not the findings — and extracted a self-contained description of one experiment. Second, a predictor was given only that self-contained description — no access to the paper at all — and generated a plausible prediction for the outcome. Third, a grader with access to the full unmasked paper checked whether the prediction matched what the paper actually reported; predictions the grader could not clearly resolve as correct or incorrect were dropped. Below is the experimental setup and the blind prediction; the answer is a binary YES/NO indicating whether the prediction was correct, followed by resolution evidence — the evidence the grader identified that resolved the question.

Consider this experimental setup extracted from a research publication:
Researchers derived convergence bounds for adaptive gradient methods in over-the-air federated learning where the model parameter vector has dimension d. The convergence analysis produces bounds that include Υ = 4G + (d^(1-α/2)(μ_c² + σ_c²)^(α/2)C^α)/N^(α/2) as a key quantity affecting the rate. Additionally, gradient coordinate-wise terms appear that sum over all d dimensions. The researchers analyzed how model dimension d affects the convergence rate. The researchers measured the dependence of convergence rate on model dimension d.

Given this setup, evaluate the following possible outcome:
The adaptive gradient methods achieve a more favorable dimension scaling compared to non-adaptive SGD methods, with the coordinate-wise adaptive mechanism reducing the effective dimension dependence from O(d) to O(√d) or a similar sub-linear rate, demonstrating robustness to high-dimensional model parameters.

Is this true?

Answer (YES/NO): NO